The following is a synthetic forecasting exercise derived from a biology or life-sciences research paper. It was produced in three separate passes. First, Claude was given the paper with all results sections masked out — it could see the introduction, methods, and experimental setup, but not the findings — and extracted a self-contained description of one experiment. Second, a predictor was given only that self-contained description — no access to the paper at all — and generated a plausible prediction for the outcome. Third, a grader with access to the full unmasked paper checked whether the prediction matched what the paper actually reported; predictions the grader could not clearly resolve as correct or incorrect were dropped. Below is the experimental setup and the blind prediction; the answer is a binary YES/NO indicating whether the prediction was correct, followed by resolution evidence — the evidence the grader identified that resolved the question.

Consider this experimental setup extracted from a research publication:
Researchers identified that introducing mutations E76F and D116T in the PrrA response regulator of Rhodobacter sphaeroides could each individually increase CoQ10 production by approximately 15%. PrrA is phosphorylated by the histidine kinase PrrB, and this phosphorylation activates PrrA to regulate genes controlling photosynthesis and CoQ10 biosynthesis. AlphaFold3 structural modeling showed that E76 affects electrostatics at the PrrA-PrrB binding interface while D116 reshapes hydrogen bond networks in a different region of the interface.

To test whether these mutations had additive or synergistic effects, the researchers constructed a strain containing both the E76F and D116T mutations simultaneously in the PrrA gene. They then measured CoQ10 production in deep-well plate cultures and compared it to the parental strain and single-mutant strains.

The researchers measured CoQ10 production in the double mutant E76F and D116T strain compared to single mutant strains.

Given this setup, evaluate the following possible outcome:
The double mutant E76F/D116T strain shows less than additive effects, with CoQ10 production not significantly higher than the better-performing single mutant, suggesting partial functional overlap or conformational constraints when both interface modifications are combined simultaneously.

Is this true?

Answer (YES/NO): NO